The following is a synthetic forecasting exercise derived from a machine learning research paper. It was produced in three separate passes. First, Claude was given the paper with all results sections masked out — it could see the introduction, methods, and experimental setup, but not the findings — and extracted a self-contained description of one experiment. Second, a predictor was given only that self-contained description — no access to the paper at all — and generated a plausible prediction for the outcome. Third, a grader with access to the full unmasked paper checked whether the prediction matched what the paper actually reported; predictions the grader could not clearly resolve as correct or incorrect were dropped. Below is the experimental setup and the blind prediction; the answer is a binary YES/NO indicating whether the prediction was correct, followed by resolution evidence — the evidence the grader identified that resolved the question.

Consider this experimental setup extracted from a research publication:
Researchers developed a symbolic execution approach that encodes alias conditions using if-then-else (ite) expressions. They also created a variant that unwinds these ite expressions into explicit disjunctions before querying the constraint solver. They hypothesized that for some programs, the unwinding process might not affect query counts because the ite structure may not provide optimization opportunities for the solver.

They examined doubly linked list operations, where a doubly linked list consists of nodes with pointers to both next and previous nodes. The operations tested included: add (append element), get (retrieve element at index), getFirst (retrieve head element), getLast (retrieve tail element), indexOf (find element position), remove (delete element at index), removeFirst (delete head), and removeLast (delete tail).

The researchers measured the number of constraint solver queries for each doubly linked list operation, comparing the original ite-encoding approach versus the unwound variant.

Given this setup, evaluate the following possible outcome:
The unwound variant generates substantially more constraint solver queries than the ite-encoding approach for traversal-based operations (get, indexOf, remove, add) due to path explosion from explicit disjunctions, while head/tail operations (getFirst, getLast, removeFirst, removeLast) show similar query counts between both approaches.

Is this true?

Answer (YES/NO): NO